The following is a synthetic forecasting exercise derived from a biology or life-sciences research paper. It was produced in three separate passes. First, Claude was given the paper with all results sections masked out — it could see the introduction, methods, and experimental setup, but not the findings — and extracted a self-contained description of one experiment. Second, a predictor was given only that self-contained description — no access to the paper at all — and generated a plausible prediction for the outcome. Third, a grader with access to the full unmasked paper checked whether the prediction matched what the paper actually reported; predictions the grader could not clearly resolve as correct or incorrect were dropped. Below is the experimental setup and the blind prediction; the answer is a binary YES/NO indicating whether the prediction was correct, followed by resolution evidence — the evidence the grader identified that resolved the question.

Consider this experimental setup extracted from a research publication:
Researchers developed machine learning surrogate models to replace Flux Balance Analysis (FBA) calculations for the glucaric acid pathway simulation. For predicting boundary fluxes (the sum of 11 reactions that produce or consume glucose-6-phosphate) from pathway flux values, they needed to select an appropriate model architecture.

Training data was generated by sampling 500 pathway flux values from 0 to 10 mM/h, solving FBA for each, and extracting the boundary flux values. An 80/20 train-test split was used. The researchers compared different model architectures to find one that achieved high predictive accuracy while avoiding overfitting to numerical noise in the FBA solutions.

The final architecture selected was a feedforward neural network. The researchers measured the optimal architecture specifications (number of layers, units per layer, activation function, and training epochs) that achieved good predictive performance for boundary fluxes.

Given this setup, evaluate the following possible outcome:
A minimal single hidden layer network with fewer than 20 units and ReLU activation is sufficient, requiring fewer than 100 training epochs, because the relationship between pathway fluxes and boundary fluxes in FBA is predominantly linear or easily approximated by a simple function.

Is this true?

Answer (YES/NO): NO